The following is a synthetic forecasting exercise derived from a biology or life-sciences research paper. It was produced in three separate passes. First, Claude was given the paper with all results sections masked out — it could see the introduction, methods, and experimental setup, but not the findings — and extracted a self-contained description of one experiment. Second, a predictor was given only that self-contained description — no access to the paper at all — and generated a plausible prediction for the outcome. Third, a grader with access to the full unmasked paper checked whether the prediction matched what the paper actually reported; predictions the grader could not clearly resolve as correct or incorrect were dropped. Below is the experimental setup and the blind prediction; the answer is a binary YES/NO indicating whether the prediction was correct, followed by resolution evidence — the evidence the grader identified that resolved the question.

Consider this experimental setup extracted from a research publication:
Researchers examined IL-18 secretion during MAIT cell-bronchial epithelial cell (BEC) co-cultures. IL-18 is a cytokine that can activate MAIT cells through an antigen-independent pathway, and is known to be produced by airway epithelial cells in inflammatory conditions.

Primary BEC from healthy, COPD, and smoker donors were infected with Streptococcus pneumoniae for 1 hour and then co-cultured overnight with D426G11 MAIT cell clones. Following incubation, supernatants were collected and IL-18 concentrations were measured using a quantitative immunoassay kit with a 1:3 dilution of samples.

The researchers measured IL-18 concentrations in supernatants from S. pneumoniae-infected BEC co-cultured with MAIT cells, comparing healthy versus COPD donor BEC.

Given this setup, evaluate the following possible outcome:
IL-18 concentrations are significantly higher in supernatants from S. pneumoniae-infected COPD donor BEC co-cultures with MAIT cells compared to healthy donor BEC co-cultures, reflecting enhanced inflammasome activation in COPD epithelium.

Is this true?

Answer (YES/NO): NO